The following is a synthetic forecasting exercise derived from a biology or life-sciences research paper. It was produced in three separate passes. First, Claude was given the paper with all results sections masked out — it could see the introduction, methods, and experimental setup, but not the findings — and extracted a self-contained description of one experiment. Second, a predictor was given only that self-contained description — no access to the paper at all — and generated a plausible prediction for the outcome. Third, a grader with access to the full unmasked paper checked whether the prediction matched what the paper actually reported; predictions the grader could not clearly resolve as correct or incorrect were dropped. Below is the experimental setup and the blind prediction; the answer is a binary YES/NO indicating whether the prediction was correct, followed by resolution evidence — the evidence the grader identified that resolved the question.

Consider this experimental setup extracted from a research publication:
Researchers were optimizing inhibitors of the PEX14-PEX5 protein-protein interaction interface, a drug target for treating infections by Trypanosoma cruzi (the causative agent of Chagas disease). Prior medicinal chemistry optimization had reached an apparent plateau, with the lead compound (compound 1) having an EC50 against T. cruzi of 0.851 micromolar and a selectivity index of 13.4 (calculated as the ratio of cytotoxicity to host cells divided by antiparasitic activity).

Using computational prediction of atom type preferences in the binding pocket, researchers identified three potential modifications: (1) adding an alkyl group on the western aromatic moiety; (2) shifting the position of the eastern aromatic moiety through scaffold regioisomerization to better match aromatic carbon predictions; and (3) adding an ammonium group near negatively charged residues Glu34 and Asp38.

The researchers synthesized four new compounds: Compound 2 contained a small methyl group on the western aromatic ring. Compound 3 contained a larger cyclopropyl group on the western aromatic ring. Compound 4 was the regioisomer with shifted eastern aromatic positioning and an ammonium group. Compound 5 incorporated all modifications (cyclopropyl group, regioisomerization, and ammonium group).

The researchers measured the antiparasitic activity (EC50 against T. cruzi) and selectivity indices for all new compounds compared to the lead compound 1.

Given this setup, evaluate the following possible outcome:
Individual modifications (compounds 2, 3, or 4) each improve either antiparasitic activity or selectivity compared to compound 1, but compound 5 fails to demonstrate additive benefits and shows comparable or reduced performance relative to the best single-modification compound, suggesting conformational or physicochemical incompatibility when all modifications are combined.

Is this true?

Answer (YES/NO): NO